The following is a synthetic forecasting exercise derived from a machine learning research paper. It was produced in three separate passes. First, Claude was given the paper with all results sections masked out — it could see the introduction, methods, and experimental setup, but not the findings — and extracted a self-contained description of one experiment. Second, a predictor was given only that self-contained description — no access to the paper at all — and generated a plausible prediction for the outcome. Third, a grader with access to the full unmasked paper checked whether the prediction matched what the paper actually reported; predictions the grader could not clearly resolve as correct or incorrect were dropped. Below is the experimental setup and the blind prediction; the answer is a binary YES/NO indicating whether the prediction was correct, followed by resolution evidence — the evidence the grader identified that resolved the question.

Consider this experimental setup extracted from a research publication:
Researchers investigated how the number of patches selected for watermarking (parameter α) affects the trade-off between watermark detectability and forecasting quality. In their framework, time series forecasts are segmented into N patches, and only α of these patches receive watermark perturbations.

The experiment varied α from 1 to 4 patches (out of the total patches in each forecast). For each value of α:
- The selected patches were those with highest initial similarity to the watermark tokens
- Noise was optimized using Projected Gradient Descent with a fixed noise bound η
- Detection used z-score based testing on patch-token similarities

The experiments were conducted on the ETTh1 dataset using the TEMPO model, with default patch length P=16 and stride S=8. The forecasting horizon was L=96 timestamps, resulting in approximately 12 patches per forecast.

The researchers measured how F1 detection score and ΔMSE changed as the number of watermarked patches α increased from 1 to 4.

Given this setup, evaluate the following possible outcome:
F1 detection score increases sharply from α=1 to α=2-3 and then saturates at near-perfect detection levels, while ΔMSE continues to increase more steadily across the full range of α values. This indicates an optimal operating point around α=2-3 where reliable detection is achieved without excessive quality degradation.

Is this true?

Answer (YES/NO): NO